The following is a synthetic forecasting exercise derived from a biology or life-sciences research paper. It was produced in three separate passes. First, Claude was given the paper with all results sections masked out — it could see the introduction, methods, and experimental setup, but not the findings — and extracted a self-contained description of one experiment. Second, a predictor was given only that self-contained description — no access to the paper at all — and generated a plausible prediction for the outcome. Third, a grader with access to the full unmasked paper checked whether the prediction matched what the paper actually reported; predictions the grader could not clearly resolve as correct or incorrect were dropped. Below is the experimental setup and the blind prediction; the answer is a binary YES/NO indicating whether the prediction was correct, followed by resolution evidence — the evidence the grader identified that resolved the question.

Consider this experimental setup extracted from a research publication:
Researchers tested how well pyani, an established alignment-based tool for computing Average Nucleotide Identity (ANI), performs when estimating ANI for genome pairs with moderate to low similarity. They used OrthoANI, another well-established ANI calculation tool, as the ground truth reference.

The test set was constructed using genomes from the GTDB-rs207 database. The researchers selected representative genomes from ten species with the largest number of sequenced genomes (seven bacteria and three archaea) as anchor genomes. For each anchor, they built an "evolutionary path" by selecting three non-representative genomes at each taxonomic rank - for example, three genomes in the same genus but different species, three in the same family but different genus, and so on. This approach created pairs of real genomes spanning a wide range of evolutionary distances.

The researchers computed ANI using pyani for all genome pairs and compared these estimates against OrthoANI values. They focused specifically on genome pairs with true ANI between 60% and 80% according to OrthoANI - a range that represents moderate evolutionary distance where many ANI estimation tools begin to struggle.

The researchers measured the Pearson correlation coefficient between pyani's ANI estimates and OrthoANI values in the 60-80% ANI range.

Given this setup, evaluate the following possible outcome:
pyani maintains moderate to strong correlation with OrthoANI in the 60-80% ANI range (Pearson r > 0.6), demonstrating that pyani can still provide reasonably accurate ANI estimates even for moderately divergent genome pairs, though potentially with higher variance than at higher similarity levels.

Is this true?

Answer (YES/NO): YES